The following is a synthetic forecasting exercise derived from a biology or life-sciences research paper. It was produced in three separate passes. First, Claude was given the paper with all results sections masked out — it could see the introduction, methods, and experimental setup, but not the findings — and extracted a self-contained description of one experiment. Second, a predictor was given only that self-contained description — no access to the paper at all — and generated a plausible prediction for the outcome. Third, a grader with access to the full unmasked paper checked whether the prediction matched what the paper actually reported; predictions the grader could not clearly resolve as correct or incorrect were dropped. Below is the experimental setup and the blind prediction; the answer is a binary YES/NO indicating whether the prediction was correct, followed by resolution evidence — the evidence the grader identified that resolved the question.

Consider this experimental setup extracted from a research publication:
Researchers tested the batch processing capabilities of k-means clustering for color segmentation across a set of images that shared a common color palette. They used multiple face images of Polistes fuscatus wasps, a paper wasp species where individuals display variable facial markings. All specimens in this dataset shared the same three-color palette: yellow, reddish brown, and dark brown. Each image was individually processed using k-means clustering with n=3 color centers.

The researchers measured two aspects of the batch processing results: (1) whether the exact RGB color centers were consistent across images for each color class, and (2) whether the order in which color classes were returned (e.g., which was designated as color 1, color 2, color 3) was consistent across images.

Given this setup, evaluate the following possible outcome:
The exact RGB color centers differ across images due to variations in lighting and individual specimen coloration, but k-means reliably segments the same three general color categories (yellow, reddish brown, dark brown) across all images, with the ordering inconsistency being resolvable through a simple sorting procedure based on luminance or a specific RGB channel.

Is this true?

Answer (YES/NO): NO